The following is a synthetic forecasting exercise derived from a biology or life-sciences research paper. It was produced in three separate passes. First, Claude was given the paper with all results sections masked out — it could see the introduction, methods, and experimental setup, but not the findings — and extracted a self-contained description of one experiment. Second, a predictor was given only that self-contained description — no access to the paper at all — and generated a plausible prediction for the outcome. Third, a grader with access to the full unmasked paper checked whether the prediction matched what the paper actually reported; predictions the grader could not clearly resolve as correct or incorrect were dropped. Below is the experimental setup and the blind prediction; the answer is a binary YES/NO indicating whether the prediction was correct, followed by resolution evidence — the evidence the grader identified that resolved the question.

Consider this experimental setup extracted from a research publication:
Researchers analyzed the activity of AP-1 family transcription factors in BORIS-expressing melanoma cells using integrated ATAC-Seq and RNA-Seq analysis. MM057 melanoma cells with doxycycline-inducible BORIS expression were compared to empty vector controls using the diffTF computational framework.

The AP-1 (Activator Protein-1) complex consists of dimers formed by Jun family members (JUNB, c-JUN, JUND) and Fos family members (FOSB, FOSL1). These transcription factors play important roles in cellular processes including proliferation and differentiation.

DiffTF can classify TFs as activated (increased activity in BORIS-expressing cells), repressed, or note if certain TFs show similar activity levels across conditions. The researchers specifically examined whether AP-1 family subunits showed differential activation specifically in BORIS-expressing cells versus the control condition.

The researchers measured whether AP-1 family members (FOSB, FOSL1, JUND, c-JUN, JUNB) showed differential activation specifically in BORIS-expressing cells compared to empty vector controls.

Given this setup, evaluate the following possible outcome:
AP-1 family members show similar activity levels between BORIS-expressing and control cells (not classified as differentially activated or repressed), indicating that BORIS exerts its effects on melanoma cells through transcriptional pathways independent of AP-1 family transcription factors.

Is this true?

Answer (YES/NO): NO